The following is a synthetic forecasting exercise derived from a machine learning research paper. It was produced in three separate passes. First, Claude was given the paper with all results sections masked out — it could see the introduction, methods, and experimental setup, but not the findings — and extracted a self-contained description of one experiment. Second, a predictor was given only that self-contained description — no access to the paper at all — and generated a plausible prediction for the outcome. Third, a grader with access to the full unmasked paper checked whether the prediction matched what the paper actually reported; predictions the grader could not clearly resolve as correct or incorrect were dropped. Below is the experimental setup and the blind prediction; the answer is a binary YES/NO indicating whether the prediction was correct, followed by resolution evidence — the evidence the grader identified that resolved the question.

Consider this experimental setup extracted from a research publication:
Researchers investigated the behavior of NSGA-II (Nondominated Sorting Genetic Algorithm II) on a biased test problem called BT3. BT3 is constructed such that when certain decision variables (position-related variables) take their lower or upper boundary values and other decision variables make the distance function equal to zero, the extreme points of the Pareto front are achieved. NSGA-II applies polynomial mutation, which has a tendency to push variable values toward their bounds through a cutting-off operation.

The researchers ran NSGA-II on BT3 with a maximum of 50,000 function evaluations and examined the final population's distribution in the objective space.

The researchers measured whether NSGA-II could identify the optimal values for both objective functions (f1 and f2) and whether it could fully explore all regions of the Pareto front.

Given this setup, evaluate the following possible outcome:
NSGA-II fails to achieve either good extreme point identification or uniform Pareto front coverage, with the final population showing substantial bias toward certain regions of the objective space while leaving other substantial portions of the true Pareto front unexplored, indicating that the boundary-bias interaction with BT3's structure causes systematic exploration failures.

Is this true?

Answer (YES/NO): NO